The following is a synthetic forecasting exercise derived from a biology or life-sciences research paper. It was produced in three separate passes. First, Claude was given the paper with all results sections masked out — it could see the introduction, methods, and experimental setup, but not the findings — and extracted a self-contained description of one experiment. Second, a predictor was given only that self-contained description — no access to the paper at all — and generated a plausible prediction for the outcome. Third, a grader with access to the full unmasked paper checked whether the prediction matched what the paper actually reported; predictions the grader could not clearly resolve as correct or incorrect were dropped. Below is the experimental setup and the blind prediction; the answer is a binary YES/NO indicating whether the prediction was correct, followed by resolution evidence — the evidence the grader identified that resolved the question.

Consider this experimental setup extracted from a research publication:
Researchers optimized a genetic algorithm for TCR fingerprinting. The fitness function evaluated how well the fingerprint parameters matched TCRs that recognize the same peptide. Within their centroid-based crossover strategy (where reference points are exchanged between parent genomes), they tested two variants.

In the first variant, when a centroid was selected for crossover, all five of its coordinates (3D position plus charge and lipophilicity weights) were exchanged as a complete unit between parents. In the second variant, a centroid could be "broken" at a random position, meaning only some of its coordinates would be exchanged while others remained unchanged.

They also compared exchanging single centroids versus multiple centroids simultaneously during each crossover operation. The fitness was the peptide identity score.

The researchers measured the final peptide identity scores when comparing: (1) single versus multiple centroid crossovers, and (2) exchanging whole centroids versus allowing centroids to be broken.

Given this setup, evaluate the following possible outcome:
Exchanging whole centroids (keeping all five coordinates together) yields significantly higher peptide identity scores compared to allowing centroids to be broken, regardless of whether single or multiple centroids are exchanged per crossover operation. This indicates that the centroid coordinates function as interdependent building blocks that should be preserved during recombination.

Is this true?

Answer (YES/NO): NO